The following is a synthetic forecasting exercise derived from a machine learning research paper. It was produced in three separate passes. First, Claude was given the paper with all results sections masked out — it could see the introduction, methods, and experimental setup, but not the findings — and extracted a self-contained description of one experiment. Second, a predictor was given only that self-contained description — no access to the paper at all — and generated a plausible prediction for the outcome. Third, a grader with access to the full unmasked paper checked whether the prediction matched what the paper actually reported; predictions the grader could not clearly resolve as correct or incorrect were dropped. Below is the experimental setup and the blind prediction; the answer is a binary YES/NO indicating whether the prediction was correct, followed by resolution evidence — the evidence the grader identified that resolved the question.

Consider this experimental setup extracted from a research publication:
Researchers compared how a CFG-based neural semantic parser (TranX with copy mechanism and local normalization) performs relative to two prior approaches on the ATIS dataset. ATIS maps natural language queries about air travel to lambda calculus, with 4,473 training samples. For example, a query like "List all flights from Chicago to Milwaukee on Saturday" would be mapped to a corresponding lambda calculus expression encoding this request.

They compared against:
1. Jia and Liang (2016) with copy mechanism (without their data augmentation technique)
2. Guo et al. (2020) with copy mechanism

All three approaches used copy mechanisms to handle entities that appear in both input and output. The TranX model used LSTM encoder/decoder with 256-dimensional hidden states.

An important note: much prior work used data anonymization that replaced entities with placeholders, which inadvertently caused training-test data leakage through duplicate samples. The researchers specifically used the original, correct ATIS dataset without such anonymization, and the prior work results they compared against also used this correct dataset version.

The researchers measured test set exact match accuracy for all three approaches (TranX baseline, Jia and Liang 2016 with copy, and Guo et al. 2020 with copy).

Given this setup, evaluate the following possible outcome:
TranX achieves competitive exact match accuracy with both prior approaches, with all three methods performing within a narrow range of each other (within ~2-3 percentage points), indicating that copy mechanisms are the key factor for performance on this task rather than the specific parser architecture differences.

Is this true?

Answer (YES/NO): YES